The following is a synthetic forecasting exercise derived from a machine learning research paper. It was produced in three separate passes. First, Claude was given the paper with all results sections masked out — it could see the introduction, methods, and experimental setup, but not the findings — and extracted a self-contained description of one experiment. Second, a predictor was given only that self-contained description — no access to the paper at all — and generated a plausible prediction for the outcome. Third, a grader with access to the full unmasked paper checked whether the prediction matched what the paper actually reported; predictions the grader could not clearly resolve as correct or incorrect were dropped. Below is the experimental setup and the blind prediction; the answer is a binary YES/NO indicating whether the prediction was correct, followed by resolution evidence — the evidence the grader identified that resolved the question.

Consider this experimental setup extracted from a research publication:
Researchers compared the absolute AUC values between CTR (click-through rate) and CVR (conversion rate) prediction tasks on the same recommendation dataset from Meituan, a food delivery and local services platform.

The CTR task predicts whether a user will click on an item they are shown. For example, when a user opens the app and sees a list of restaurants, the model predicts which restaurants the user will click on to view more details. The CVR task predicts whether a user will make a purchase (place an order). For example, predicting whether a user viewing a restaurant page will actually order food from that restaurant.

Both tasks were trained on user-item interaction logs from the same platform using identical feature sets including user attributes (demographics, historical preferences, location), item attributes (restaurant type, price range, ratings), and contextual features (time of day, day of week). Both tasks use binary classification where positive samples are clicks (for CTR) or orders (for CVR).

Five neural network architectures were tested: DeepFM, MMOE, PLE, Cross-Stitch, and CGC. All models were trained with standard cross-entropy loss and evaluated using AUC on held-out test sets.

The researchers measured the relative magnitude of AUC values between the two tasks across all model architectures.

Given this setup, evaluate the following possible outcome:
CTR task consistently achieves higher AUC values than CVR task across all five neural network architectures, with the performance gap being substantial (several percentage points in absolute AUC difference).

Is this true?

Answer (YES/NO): NO